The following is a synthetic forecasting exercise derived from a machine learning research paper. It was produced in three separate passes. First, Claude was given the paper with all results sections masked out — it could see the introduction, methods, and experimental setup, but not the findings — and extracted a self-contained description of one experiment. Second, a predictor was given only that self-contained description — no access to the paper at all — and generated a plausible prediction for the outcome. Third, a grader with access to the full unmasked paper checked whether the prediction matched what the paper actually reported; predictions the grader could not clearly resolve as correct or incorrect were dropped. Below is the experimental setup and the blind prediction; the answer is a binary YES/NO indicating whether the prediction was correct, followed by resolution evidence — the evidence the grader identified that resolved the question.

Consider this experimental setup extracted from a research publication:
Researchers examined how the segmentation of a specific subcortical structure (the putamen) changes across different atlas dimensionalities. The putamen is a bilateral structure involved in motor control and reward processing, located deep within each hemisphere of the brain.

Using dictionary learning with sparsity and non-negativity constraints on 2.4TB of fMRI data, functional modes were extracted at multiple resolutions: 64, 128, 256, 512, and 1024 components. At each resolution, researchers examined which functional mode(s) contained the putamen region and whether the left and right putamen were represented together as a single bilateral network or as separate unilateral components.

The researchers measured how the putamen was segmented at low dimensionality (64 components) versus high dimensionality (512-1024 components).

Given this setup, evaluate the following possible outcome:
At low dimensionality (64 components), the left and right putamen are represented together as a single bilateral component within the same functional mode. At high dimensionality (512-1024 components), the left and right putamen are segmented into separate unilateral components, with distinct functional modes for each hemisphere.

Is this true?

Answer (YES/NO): YES